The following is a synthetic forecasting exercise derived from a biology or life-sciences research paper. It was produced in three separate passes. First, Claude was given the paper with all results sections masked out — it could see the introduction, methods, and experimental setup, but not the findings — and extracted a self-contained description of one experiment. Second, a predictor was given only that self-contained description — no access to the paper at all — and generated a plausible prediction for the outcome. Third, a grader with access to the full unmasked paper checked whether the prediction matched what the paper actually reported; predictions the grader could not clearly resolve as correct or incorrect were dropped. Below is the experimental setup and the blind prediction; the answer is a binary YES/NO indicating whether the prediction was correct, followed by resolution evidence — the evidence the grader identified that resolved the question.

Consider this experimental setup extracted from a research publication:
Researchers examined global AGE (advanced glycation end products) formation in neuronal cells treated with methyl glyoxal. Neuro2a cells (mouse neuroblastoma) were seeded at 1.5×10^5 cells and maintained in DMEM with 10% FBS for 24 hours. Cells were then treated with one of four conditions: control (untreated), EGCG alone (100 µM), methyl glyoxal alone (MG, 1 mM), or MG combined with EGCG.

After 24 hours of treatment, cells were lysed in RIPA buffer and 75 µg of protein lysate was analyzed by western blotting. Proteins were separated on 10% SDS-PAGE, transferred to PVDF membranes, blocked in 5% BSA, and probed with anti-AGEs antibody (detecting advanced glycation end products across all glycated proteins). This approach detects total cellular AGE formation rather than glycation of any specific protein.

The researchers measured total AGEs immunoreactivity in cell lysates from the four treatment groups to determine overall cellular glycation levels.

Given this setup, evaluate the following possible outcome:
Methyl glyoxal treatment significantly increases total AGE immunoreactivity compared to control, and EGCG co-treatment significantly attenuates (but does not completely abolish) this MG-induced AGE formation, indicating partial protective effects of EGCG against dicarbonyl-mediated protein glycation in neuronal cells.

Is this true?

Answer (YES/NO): NO